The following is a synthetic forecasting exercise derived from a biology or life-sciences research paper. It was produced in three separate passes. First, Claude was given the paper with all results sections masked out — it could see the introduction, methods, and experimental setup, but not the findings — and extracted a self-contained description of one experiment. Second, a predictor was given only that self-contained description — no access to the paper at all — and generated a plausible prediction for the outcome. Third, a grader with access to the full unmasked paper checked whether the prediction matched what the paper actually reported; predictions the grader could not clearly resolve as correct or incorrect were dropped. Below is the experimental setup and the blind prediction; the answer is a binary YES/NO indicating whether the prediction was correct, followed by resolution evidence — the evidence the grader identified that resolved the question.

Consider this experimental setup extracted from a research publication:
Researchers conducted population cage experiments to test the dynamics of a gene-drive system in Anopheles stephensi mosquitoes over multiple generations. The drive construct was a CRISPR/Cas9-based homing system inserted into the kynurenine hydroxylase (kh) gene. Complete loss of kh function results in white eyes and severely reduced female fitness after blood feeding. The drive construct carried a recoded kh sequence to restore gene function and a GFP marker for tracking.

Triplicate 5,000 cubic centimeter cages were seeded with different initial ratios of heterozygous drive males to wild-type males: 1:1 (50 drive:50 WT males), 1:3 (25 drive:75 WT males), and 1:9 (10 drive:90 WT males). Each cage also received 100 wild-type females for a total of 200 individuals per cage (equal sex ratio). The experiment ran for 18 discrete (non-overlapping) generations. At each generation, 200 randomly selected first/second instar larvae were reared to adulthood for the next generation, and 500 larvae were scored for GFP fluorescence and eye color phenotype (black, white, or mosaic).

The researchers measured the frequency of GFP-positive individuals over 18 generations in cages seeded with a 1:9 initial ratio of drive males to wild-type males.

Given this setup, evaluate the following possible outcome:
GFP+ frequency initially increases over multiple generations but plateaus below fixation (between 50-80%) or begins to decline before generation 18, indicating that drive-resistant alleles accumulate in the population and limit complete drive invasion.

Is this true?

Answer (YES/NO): NO